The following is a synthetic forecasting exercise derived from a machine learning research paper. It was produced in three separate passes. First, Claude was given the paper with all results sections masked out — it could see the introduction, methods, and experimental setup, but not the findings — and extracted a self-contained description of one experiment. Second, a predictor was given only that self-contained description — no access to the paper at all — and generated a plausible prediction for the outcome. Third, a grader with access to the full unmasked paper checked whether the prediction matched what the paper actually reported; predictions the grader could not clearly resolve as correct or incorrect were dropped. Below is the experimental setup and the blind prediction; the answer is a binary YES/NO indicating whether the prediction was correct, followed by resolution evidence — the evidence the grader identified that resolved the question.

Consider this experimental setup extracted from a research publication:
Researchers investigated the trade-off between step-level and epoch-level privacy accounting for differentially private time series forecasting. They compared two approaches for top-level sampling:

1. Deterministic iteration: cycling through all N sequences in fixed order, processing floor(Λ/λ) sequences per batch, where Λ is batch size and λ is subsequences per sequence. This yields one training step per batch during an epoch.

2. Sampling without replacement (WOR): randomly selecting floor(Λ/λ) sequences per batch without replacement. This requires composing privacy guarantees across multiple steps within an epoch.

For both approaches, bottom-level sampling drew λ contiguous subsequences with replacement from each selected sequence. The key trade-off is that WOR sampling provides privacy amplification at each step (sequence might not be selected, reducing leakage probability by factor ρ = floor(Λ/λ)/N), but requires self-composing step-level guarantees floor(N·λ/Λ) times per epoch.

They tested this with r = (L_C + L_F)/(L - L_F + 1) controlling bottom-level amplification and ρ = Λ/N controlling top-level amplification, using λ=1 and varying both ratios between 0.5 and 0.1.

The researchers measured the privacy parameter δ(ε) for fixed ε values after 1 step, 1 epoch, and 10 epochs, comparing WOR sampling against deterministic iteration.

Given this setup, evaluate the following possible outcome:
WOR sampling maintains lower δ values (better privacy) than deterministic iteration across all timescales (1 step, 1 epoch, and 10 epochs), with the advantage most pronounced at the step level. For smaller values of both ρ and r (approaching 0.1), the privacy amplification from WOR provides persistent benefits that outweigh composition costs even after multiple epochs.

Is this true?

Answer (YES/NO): YES